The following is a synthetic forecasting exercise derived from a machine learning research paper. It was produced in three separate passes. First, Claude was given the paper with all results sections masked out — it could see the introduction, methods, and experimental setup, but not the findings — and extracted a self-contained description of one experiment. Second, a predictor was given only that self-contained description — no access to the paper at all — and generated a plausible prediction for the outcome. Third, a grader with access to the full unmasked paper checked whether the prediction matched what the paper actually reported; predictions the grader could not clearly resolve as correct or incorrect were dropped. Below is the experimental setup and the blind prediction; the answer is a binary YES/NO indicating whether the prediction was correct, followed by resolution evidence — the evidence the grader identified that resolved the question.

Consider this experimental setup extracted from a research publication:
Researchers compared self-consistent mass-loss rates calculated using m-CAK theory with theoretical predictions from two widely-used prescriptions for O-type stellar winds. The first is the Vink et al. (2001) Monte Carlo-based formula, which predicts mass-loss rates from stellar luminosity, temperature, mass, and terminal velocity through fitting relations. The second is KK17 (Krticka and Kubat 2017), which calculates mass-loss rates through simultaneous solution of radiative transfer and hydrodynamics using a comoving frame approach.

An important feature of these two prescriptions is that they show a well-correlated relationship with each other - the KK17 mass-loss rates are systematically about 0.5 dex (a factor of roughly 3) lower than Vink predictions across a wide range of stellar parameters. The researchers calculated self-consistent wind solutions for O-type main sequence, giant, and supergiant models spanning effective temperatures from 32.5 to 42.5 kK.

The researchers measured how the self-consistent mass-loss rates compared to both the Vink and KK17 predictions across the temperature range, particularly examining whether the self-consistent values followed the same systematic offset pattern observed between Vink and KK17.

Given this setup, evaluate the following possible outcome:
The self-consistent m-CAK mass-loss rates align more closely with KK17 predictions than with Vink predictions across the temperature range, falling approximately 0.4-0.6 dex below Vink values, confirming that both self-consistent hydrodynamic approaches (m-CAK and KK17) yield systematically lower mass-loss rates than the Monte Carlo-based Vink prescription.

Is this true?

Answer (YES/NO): NO